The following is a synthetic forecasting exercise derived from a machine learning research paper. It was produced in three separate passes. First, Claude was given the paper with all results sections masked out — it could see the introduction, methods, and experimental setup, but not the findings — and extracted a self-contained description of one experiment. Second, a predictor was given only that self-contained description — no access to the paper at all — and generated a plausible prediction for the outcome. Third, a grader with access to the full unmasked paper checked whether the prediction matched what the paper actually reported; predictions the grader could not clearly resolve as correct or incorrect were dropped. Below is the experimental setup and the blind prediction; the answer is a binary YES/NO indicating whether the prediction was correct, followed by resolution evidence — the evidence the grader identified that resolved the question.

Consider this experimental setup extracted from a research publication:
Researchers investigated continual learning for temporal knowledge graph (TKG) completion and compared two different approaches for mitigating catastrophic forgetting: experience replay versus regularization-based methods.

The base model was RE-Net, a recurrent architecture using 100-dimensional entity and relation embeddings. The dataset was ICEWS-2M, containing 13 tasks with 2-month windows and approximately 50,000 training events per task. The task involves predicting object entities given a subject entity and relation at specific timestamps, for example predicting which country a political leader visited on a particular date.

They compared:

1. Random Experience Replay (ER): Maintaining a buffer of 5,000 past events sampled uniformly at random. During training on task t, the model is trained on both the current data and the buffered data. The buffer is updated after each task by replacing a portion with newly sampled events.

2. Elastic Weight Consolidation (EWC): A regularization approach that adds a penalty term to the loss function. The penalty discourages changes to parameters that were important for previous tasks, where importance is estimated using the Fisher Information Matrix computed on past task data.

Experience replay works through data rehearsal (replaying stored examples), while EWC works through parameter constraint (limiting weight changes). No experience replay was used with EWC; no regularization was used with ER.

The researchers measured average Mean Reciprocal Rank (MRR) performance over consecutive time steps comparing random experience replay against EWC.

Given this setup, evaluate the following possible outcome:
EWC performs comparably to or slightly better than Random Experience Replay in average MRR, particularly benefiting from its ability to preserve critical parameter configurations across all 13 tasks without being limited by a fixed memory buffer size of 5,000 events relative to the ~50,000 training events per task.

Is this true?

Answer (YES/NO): YES